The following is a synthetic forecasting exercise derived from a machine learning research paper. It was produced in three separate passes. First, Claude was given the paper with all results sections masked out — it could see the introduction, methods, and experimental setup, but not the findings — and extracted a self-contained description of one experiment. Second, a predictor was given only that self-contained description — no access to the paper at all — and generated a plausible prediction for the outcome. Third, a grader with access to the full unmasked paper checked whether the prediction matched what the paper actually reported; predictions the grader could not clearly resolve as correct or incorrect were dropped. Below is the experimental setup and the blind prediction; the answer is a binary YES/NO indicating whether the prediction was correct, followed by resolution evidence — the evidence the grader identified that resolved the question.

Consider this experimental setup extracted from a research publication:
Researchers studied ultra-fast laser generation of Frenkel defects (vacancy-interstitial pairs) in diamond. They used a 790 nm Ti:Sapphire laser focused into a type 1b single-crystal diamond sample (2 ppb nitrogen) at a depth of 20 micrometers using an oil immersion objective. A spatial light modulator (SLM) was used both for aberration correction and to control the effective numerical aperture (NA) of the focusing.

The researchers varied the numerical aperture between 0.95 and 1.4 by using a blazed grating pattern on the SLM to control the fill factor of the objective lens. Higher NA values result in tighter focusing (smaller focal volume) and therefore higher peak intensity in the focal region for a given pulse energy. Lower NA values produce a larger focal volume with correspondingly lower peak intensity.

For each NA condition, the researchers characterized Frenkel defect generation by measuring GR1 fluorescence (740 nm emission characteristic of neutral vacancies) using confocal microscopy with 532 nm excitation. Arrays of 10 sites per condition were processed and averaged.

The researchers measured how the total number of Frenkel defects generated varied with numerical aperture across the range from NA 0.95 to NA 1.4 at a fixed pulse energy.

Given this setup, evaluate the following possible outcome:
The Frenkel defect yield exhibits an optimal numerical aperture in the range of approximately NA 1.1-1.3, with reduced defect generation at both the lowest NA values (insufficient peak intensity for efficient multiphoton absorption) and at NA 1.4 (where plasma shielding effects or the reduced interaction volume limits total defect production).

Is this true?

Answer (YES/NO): NO